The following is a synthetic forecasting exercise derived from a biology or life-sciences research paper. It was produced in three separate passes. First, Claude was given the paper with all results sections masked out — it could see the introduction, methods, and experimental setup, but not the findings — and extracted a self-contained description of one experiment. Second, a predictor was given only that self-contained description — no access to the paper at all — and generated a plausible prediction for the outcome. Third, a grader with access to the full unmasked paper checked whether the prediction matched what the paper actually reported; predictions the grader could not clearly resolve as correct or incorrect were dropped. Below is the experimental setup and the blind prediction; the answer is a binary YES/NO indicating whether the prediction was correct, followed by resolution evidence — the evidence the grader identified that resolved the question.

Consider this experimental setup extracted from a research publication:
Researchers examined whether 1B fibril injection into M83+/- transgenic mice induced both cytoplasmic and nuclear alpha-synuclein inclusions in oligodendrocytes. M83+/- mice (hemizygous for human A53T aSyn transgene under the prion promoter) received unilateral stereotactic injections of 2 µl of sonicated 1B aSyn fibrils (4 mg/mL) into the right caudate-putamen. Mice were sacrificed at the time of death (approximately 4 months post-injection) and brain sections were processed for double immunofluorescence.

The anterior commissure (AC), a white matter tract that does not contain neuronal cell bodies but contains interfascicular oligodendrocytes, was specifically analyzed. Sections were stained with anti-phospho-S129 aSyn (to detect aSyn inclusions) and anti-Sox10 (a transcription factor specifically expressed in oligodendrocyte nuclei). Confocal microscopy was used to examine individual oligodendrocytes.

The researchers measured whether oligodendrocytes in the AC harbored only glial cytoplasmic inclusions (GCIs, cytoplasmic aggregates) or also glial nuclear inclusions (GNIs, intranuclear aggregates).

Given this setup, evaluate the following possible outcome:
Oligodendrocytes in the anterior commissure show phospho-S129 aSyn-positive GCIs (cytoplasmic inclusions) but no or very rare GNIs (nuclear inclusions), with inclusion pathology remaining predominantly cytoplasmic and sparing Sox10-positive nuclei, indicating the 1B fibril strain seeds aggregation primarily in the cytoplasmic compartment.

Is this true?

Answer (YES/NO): NO